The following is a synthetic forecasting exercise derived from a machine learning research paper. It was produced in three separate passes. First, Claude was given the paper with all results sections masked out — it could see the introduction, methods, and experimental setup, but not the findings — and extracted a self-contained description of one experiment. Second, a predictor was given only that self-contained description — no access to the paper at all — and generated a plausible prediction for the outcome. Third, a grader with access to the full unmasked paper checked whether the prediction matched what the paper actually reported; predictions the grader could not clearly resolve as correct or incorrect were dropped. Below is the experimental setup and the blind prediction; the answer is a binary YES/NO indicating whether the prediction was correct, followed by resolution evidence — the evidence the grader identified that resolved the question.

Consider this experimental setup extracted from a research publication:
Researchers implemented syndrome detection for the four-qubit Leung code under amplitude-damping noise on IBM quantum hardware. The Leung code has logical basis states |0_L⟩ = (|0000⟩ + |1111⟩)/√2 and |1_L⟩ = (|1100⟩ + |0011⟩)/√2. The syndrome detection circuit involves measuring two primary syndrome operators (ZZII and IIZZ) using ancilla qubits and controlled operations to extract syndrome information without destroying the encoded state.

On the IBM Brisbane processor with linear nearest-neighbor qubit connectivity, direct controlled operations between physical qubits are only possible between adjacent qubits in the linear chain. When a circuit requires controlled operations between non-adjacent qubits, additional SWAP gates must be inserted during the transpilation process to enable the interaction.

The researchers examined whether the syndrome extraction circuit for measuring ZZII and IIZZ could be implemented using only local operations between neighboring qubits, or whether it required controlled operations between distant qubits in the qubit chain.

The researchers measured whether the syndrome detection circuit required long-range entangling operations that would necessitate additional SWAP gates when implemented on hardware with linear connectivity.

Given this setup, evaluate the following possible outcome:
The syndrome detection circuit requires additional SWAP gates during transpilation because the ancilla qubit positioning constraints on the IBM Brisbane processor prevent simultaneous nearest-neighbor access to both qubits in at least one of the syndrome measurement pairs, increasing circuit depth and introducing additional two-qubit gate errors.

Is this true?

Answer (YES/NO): YES